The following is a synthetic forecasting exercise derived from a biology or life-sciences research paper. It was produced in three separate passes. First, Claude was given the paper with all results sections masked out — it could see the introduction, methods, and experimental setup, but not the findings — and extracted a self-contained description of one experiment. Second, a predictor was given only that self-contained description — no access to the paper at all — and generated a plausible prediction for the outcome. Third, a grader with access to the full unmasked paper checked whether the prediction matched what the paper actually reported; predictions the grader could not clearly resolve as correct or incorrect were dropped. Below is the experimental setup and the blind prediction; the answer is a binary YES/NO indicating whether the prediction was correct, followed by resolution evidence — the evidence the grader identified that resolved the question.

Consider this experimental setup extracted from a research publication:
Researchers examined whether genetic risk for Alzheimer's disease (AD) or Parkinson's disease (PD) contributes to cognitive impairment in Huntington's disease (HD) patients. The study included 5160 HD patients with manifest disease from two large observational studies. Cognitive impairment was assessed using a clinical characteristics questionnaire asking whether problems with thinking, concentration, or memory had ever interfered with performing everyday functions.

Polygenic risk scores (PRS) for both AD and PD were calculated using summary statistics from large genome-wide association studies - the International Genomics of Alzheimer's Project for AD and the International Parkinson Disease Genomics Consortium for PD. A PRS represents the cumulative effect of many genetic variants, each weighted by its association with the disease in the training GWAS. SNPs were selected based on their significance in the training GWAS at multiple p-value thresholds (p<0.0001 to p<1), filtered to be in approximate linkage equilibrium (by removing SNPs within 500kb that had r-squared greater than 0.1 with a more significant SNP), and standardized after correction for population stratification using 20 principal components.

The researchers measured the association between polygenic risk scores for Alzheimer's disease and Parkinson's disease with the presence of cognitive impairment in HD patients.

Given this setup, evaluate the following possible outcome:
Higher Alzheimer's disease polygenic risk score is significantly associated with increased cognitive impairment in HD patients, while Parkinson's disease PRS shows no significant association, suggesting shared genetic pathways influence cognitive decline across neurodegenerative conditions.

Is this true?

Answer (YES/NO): NO